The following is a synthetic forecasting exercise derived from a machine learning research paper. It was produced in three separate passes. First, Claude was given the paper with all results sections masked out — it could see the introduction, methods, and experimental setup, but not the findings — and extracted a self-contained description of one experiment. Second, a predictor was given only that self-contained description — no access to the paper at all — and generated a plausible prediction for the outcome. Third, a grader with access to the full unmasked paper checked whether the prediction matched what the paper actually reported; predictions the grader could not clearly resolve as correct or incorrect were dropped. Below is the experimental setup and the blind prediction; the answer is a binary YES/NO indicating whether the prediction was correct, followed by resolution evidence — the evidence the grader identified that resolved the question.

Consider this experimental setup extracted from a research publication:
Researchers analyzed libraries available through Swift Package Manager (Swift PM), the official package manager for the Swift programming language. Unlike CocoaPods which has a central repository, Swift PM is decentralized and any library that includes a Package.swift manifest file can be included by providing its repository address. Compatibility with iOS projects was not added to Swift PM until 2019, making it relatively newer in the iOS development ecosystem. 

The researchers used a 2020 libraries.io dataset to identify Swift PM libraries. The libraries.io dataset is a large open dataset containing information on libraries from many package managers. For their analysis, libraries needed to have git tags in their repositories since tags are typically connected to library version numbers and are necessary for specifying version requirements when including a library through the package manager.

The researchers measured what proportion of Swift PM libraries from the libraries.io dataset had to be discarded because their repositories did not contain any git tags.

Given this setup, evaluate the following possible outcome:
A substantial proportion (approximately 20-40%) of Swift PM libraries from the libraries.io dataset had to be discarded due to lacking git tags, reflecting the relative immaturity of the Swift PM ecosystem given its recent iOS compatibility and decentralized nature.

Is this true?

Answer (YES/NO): NO